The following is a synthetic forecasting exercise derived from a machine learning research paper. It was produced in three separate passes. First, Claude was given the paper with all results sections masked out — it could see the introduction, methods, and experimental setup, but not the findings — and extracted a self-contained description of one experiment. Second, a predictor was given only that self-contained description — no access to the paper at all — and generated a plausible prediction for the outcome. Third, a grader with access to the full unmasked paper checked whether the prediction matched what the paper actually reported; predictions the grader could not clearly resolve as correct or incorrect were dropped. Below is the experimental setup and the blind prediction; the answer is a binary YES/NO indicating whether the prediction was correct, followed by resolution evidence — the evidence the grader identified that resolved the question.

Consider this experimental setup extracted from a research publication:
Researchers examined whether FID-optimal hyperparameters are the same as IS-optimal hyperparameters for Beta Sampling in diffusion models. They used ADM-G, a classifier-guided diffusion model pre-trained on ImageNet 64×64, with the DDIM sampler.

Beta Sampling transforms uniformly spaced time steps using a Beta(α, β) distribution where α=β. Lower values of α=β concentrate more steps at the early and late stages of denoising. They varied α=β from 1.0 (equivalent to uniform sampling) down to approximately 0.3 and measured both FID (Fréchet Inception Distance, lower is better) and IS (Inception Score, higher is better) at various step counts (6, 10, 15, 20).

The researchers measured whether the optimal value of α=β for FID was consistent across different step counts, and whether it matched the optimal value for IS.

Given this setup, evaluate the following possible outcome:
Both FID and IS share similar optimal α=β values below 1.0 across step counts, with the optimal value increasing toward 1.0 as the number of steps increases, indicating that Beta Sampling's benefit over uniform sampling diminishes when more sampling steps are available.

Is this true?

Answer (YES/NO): NO